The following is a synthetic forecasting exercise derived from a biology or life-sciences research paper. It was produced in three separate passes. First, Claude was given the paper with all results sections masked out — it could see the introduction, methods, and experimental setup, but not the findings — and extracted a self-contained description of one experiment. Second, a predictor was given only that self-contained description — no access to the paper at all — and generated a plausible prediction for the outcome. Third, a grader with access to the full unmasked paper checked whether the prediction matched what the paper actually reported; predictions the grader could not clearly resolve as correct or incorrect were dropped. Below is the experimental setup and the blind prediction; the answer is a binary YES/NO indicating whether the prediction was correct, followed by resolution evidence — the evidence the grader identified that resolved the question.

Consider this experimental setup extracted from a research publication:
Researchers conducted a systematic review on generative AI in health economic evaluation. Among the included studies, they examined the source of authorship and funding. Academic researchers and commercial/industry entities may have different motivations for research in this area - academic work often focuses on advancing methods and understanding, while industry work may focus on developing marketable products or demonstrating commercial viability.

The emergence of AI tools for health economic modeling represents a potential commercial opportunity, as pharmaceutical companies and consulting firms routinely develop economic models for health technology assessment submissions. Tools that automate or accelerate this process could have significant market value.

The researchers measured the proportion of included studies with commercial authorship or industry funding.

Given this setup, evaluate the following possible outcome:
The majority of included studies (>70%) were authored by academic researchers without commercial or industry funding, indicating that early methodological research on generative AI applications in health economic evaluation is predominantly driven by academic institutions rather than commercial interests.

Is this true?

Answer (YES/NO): NO